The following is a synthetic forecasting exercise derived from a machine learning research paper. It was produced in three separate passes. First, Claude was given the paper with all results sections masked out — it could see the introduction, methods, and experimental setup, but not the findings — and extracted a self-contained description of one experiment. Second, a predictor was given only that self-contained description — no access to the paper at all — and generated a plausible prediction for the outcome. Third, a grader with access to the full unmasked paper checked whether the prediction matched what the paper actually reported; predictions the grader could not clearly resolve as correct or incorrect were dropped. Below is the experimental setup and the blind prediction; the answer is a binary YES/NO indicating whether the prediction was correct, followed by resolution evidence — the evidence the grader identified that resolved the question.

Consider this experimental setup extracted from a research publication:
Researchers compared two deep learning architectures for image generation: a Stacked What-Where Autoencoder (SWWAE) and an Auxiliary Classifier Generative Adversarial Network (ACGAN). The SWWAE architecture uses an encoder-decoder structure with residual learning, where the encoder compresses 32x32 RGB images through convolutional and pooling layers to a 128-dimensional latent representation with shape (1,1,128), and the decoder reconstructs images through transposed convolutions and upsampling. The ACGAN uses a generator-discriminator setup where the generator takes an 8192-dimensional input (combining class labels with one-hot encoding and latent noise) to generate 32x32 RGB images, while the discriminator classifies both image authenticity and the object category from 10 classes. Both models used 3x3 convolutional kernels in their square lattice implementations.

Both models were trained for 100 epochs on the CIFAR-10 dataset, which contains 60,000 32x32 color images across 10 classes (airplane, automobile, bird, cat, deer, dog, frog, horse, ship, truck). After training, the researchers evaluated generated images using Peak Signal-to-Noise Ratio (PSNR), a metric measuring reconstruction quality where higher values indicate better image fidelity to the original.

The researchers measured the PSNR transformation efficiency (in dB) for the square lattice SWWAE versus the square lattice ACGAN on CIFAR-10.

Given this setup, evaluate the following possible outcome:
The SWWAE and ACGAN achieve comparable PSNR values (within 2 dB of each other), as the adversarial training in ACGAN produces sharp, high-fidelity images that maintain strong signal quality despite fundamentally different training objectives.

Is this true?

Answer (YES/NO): NO